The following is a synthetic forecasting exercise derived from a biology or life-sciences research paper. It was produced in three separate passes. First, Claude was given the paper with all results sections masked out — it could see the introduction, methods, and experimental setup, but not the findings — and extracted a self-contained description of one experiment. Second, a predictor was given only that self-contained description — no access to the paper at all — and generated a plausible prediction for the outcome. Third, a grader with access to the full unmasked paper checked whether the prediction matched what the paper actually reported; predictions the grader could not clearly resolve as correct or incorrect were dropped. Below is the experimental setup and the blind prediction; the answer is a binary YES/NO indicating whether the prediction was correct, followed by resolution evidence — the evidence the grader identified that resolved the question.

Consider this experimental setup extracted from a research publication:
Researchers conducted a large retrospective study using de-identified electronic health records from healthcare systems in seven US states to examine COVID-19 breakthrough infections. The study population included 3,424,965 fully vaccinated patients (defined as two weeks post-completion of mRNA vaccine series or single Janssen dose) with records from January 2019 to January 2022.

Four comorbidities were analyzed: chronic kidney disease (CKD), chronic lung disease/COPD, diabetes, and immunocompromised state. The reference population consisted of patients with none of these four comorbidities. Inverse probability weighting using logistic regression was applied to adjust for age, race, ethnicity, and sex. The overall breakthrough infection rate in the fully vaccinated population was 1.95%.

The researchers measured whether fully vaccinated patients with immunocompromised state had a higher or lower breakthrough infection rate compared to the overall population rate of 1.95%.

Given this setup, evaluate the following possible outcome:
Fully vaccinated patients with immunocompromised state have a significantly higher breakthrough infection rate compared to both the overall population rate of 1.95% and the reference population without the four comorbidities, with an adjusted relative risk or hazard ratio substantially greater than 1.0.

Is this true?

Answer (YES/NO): NO